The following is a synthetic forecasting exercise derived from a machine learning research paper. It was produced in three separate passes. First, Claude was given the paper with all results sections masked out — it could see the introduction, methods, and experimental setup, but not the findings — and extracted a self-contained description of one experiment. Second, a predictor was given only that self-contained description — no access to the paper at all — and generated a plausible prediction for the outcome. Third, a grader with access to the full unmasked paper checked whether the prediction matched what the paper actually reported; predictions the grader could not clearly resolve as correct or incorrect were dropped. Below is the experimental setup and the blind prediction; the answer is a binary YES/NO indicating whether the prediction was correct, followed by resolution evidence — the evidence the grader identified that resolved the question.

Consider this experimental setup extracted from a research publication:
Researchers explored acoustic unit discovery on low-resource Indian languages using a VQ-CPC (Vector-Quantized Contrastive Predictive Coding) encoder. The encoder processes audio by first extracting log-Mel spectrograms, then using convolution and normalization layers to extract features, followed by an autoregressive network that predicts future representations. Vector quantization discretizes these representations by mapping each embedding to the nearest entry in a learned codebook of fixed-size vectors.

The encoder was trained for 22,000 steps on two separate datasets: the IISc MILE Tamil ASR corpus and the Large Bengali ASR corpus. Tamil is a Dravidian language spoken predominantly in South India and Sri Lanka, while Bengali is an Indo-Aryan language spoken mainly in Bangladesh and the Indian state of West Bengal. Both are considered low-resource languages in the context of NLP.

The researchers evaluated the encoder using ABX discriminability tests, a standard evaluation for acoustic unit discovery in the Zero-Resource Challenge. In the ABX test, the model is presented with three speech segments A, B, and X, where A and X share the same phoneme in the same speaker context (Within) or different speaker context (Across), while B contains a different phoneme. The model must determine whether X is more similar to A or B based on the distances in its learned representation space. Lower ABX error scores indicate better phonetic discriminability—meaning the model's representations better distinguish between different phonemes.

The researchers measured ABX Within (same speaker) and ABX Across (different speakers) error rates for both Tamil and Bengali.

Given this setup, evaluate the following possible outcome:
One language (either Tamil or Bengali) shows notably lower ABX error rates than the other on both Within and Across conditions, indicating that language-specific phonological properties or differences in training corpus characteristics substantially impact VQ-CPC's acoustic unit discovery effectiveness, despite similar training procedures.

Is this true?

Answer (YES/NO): NO